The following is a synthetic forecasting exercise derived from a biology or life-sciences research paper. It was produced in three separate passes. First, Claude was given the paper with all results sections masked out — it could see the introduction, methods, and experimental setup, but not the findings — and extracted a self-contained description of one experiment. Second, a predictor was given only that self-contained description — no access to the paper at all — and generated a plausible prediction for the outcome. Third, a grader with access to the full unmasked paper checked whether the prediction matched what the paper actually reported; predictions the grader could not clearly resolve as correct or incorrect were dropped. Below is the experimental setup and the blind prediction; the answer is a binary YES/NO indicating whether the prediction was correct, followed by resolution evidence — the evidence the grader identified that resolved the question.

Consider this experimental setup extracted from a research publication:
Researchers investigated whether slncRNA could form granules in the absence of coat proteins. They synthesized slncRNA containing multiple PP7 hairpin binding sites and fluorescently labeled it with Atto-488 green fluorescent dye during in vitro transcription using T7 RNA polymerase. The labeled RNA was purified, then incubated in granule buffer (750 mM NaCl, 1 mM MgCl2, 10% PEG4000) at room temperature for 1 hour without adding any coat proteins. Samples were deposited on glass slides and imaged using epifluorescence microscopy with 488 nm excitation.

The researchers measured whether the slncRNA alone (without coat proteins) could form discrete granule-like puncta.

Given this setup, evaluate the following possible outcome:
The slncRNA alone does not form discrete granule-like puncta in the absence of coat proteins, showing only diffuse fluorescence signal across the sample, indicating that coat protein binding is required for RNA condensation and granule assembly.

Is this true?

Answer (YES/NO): NO